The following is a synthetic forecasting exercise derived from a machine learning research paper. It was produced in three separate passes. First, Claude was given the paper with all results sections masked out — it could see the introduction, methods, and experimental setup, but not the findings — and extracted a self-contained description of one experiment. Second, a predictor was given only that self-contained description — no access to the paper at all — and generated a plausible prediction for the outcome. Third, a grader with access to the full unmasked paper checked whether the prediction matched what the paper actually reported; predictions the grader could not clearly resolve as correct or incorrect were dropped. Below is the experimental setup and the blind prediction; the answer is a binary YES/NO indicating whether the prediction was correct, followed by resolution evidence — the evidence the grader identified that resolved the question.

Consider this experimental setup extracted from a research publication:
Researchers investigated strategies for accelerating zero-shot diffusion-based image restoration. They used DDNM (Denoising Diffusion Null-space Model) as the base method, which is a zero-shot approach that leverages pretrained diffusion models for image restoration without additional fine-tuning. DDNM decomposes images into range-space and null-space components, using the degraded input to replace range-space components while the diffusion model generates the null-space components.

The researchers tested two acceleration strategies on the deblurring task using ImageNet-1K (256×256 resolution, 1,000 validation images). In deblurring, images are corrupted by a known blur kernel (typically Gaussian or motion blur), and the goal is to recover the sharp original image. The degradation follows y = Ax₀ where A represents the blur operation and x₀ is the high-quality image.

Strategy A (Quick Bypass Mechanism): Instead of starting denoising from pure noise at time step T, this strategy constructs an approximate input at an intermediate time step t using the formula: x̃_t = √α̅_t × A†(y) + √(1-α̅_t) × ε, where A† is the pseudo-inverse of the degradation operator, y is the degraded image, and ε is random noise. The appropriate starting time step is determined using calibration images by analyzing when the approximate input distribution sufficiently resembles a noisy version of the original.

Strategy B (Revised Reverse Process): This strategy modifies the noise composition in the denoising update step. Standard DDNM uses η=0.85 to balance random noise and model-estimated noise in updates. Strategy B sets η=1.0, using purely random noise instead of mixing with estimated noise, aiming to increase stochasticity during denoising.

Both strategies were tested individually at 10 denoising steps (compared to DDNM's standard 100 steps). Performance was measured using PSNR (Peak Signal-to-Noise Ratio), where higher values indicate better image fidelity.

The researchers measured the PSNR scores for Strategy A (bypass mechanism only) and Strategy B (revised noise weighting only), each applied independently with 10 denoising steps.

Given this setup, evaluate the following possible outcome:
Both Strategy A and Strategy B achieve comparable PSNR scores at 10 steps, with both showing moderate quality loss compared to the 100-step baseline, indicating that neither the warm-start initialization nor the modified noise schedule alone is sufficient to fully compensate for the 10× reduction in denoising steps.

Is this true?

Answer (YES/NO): NO